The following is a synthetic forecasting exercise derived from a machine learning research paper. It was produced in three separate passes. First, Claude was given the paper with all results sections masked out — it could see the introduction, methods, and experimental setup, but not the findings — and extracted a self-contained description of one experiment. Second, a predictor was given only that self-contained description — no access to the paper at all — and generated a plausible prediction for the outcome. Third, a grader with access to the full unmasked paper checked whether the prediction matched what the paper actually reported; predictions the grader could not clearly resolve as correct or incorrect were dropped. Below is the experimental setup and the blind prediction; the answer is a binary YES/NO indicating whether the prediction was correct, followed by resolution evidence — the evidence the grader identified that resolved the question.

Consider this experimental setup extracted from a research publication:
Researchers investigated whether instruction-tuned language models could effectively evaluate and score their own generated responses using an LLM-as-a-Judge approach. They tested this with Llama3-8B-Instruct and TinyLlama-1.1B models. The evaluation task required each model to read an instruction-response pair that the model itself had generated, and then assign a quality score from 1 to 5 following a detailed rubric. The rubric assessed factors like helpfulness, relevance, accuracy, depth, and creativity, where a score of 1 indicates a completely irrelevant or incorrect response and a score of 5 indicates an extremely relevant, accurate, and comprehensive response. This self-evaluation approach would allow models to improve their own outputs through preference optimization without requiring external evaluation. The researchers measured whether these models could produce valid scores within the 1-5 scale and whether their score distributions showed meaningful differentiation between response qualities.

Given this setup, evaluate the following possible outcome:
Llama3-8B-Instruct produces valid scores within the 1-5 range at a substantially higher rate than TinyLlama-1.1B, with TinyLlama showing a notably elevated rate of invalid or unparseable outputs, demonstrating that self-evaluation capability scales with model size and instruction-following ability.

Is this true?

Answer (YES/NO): YES